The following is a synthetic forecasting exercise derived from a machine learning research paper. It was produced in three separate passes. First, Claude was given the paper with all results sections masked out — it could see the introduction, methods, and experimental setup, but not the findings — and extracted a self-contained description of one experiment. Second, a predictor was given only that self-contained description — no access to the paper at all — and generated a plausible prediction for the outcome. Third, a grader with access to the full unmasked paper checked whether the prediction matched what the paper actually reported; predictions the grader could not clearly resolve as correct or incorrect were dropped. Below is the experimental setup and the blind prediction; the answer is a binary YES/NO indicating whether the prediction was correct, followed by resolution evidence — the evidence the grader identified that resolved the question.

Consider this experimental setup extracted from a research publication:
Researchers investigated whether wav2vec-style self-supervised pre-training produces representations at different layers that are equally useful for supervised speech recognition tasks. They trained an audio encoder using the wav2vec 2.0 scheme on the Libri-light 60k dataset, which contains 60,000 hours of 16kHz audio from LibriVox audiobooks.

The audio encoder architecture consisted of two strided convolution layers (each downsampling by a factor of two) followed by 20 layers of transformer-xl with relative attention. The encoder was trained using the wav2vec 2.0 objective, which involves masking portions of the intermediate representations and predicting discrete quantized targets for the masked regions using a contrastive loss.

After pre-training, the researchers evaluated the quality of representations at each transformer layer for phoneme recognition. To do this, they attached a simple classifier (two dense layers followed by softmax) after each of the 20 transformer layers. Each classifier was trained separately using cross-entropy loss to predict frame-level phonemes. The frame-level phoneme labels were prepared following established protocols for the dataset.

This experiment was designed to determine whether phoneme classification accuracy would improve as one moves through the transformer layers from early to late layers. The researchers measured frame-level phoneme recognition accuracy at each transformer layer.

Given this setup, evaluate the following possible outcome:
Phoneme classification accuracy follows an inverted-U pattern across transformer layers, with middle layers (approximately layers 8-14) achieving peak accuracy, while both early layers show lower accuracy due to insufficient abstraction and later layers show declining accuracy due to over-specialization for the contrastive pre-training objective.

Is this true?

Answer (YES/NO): NO